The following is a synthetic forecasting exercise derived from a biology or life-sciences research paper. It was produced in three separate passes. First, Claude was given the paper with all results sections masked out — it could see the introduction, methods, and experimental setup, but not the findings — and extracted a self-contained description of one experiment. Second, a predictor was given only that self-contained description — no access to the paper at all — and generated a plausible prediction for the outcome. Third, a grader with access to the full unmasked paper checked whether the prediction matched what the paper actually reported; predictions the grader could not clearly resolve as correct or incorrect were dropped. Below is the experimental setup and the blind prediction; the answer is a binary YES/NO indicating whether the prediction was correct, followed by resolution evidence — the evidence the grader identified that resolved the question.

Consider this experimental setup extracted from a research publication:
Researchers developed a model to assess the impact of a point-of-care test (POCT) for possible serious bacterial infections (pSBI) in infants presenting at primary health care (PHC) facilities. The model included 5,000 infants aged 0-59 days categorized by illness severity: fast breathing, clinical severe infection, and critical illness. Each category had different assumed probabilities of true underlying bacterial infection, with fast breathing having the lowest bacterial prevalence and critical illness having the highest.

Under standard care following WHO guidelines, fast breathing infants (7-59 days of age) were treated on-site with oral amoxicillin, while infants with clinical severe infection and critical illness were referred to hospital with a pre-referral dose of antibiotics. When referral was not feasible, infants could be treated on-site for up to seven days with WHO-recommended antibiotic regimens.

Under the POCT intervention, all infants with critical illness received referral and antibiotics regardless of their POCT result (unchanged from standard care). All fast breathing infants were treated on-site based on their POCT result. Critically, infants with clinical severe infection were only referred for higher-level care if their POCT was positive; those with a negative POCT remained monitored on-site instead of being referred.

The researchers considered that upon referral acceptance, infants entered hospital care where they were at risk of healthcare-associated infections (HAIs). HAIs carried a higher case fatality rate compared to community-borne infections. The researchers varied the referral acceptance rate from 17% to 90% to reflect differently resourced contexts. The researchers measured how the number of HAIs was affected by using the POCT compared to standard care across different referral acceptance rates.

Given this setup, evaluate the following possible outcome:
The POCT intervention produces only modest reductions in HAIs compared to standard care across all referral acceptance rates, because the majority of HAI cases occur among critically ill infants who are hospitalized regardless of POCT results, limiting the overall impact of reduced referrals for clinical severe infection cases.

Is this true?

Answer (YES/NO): NO